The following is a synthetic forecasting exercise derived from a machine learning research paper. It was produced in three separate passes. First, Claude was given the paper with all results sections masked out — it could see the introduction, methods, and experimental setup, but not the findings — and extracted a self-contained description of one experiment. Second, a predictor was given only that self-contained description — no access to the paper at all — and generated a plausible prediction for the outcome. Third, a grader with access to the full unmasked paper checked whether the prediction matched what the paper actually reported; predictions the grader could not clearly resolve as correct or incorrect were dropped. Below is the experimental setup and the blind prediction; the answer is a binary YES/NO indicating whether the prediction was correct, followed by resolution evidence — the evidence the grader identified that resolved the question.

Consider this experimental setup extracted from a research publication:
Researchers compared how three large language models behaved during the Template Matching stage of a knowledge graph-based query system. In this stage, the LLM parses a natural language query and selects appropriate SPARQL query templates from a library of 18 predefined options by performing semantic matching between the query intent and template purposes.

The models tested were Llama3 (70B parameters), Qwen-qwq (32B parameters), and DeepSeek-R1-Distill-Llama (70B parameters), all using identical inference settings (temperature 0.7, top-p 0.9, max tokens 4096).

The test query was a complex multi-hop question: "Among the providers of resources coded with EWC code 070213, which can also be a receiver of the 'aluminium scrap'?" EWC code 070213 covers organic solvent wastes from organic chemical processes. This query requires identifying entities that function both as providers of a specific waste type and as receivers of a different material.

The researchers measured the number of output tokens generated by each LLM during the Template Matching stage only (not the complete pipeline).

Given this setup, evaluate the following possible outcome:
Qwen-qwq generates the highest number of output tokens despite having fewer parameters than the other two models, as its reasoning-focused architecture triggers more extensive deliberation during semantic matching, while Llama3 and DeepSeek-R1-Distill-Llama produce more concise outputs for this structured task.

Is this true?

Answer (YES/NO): YES